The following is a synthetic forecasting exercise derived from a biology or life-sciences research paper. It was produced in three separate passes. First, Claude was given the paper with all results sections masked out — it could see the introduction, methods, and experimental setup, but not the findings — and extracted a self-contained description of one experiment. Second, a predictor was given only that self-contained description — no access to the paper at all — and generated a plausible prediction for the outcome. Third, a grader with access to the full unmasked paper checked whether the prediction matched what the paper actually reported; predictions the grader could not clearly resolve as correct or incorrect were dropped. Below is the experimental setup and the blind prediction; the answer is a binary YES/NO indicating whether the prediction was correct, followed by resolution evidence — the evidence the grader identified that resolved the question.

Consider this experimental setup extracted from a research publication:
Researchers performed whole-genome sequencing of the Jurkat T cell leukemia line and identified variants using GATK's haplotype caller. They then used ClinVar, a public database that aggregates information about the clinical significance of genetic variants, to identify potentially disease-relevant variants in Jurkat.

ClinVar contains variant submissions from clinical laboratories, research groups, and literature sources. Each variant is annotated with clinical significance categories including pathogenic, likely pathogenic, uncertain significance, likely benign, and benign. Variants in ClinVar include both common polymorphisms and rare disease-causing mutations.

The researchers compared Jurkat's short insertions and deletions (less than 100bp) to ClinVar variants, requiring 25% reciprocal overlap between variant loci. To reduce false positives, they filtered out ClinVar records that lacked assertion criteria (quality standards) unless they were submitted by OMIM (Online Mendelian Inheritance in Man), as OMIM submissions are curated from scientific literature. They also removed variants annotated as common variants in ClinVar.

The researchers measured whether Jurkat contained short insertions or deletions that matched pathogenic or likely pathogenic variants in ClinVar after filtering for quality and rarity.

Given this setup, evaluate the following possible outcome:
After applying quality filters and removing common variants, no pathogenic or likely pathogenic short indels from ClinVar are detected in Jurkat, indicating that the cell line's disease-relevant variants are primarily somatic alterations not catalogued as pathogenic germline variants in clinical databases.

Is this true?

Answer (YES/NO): NO